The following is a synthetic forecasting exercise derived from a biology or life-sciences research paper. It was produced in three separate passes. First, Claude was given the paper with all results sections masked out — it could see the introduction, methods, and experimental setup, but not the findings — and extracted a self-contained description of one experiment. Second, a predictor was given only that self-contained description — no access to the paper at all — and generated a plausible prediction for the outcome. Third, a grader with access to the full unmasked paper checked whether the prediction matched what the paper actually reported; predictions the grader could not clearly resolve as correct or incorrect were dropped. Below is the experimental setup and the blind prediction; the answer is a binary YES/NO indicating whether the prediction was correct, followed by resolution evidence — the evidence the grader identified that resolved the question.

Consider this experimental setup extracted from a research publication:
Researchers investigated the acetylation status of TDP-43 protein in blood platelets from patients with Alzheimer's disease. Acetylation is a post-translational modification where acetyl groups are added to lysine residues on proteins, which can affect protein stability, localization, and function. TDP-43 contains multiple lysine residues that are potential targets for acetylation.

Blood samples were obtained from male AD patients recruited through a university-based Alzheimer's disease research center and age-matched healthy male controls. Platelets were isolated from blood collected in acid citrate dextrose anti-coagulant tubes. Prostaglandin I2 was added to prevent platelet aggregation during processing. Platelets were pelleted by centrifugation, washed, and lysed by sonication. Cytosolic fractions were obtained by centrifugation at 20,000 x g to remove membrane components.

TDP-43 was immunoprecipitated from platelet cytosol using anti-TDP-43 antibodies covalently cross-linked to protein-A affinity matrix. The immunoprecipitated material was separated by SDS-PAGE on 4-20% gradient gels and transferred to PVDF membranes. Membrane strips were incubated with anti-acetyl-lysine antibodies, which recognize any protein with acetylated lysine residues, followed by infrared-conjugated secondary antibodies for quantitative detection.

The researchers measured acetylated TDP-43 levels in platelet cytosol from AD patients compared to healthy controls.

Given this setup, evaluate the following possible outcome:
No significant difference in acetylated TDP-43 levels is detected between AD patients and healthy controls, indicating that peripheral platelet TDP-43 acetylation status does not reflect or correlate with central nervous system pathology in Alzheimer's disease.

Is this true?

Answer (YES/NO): NO